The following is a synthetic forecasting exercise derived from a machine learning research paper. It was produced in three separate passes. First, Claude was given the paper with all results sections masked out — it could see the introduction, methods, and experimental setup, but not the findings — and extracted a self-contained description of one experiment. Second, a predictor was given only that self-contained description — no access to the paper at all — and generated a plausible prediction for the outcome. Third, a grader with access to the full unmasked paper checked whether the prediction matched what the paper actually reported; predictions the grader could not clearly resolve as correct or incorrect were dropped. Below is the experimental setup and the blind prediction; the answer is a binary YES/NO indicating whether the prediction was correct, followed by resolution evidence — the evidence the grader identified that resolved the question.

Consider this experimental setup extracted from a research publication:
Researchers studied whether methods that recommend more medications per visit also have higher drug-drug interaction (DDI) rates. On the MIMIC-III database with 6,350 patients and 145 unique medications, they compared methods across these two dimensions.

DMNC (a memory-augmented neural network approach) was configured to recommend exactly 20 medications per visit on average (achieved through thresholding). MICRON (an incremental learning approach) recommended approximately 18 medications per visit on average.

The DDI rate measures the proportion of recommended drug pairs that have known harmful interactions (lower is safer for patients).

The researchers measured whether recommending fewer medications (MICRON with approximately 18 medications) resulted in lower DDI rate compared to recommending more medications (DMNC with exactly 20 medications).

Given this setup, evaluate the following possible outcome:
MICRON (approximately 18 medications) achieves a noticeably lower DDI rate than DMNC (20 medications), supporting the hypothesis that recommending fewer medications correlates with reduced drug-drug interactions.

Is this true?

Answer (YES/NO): YES